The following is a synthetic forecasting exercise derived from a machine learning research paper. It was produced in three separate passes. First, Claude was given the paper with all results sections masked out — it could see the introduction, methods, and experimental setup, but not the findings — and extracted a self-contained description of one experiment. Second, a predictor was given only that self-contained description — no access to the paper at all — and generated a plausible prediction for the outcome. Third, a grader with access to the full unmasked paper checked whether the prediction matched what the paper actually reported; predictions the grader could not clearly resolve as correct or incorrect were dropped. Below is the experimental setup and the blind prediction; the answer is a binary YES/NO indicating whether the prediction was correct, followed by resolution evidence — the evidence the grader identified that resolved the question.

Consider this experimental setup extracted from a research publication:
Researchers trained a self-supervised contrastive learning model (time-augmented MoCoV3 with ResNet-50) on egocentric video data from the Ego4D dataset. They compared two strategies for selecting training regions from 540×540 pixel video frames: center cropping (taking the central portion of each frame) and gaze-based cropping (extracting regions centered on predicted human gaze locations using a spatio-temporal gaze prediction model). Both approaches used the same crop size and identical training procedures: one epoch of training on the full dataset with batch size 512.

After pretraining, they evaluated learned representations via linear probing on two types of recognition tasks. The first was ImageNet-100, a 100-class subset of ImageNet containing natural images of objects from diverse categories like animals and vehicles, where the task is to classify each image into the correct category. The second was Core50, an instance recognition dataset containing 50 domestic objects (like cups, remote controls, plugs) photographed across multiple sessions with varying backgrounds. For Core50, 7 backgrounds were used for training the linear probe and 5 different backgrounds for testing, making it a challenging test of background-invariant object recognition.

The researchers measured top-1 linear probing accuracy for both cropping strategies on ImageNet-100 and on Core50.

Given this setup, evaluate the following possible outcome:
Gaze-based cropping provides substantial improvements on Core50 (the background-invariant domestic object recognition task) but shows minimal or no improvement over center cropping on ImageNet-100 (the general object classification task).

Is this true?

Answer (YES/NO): YES